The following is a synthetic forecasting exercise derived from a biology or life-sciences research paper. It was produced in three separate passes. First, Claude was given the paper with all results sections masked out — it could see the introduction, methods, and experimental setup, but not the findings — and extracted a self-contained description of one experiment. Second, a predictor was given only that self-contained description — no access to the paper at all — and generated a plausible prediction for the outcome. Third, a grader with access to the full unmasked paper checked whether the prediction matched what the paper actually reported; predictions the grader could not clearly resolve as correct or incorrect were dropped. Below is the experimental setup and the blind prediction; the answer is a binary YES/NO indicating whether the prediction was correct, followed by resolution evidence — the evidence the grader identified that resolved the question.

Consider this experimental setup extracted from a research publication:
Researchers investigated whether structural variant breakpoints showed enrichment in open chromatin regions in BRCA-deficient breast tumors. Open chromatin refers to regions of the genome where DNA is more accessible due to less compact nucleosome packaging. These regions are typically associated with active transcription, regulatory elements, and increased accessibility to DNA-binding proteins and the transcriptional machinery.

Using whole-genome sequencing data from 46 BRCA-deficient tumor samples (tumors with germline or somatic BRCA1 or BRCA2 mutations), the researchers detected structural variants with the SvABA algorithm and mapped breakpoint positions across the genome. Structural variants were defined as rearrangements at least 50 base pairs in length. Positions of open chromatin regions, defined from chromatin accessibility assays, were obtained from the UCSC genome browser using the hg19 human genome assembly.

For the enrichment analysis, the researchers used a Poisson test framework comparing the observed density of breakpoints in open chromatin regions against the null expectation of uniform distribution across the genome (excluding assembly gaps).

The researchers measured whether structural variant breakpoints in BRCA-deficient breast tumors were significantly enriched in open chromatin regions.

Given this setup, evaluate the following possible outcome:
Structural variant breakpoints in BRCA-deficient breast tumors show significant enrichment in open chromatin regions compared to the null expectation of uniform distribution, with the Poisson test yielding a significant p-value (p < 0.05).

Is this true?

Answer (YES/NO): YES